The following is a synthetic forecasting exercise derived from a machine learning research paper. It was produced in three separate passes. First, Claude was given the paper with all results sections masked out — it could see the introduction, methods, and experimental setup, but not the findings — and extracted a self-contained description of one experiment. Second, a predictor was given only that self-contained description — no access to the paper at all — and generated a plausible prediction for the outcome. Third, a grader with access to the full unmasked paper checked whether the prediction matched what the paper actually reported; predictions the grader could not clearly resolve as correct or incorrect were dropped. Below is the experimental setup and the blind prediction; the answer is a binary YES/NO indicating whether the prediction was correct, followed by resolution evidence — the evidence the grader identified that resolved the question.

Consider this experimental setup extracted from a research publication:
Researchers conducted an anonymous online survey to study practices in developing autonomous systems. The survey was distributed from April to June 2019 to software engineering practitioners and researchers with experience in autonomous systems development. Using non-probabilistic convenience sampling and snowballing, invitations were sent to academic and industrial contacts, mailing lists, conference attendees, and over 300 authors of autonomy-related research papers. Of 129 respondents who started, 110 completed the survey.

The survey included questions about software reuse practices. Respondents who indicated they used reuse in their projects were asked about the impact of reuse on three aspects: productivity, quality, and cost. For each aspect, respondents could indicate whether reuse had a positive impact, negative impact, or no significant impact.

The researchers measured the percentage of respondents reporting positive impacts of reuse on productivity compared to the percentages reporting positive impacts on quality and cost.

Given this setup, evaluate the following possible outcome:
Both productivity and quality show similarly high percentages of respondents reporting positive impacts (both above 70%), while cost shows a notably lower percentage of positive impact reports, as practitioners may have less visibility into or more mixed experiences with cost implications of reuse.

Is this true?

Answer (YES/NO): NO